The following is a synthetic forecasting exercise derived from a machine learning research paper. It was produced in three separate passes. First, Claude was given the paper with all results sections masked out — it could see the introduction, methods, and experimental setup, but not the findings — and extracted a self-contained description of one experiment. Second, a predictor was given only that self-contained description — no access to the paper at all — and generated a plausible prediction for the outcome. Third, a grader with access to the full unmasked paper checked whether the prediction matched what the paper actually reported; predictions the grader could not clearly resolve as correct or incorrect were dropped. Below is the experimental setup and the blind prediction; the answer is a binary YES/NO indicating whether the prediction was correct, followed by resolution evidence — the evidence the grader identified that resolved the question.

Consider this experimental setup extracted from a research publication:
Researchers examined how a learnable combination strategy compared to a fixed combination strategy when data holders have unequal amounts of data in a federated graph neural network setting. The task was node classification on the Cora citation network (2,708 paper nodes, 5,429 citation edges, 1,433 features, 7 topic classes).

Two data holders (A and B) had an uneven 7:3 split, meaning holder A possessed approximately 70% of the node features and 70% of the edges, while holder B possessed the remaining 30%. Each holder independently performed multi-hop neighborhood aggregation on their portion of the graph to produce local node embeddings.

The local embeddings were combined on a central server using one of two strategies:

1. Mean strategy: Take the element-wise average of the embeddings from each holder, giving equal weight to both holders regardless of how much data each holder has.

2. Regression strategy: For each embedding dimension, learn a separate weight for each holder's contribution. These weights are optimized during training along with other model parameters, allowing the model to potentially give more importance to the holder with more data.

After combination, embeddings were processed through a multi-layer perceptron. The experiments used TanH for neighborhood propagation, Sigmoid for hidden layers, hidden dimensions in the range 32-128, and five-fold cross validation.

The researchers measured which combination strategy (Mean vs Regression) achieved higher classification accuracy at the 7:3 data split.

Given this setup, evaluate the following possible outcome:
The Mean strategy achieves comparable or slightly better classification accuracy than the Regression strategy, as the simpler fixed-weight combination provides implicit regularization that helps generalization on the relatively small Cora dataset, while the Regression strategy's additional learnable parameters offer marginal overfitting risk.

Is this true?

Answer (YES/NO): NO